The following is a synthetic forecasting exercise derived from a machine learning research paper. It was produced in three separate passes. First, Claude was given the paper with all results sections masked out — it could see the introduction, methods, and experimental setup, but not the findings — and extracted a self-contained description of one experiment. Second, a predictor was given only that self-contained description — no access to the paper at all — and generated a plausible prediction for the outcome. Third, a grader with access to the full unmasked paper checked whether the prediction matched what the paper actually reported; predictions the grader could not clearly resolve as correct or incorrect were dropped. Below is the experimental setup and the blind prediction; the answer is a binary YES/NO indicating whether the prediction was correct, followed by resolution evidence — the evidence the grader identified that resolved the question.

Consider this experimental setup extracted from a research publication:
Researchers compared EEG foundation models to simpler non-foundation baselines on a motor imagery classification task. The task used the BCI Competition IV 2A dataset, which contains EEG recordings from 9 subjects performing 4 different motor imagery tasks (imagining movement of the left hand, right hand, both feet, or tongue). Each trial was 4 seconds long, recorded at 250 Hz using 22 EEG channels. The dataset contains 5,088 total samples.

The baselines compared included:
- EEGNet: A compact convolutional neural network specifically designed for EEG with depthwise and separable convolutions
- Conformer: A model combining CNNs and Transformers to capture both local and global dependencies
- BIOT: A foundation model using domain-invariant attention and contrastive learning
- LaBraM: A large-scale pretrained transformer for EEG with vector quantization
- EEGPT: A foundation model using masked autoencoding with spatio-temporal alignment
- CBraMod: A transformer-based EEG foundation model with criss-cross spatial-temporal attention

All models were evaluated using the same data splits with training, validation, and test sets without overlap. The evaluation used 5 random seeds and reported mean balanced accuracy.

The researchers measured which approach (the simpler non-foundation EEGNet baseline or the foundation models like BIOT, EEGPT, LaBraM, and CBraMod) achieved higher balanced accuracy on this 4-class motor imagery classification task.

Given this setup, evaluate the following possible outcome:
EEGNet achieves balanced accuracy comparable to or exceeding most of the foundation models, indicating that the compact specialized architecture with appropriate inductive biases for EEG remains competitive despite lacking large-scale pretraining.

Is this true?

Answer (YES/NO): YES